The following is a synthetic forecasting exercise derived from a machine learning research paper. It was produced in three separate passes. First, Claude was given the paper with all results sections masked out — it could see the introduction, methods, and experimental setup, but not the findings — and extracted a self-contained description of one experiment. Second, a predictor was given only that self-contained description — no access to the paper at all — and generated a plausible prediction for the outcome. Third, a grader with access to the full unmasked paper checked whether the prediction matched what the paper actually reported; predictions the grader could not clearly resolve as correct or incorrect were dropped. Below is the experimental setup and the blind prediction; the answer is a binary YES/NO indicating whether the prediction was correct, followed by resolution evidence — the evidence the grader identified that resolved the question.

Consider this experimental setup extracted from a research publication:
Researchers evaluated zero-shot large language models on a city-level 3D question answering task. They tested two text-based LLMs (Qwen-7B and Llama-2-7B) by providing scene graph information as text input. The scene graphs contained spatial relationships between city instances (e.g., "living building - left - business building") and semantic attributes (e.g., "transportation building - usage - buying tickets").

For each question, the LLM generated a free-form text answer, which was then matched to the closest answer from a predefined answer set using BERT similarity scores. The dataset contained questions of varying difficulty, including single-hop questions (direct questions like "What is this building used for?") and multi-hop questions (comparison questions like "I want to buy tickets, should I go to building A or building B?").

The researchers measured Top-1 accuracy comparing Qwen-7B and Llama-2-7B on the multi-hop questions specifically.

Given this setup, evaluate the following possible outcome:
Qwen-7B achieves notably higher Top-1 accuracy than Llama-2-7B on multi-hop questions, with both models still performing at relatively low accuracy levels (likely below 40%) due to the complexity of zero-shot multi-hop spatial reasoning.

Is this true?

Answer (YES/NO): NO